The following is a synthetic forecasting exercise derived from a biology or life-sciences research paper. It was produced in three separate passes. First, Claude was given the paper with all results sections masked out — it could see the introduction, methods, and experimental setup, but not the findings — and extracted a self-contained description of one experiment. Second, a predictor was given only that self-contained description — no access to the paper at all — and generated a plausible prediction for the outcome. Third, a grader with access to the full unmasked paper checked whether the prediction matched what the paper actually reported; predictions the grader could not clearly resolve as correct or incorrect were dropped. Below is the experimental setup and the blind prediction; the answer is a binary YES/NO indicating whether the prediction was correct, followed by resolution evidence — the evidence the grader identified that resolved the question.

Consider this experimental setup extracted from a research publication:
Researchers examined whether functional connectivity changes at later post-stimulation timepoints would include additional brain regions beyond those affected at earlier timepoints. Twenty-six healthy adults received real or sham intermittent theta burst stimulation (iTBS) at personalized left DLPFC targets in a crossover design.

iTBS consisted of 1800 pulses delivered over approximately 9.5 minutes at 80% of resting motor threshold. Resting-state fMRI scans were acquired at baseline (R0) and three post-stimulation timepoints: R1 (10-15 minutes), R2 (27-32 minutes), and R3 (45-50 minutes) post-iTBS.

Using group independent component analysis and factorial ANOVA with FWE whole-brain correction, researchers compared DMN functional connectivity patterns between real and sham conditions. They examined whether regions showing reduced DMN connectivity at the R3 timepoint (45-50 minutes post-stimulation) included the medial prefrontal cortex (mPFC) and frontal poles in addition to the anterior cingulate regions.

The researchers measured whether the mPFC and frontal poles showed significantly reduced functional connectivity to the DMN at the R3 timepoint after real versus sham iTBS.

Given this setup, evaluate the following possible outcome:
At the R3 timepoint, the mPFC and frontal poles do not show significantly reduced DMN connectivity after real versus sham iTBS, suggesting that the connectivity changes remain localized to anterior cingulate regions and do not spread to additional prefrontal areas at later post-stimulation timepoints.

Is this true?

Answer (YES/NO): NO